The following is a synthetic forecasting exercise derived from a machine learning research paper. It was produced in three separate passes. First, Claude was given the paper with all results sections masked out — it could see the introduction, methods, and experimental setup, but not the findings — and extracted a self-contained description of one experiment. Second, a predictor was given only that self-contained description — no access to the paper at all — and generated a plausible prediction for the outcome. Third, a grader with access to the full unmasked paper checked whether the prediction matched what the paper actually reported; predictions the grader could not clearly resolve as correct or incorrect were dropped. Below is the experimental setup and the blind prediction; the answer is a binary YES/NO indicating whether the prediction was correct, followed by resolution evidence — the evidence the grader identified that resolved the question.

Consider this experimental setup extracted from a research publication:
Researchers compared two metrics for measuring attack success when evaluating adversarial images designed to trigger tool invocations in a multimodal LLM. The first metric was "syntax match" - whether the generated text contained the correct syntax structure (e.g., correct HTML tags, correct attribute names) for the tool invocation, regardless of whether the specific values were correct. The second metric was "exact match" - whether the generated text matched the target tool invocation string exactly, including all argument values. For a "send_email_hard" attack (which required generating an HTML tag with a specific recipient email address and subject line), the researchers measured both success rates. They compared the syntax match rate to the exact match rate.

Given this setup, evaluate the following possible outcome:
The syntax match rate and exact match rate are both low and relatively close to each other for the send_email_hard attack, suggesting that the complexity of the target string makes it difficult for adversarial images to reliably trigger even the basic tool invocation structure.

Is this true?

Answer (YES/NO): NO